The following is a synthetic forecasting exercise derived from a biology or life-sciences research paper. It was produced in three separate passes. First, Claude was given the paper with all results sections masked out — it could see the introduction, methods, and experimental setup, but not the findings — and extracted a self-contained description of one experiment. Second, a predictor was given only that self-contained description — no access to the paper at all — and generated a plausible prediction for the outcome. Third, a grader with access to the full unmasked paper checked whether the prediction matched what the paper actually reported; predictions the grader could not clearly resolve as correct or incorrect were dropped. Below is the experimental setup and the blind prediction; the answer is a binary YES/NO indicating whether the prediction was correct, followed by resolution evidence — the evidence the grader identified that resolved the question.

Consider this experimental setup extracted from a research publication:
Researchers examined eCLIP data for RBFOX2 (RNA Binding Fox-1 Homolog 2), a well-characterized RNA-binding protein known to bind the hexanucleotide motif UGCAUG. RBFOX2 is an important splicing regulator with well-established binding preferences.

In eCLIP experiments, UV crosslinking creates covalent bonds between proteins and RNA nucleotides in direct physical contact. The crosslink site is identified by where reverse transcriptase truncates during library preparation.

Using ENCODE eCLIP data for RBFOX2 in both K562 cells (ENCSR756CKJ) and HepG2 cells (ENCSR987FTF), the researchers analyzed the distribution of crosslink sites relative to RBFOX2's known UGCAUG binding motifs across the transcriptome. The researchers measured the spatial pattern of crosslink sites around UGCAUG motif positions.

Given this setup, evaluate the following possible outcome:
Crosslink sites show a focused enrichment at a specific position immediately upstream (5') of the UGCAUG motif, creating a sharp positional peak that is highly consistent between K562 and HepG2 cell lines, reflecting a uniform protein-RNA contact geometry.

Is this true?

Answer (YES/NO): NO